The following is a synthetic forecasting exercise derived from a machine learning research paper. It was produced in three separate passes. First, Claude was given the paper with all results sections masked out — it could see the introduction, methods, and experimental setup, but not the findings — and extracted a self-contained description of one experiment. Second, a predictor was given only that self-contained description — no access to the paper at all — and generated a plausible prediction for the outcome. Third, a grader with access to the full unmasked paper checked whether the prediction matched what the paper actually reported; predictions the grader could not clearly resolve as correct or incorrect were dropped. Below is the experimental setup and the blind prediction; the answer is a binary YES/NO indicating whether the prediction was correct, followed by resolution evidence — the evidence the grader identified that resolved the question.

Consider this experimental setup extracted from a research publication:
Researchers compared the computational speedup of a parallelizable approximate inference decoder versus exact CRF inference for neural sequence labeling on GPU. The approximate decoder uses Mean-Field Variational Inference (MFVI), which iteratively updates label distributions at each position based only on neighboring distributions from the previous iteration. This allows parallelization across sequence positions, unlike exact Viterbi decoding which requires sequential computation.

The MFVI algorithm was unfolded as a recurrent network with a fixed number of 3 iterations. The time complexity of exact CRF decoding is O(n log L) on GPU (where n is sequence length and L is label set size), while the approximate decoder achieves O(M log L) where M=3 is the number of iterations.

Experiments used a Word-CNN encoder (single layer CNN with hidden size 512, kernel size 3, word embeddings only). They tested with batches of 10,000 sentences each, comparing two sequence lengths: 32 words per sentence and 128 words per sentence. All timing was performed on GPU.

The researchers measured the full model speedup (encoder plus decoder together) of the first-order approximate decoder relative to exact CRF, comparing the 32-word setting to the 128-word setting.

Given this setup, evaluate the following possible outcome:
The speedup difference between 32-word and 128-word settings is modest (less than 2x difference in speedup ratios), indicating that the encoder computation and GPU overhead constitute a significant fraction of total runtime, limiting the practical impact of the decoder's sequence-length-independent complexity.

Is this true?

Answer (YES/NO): NO